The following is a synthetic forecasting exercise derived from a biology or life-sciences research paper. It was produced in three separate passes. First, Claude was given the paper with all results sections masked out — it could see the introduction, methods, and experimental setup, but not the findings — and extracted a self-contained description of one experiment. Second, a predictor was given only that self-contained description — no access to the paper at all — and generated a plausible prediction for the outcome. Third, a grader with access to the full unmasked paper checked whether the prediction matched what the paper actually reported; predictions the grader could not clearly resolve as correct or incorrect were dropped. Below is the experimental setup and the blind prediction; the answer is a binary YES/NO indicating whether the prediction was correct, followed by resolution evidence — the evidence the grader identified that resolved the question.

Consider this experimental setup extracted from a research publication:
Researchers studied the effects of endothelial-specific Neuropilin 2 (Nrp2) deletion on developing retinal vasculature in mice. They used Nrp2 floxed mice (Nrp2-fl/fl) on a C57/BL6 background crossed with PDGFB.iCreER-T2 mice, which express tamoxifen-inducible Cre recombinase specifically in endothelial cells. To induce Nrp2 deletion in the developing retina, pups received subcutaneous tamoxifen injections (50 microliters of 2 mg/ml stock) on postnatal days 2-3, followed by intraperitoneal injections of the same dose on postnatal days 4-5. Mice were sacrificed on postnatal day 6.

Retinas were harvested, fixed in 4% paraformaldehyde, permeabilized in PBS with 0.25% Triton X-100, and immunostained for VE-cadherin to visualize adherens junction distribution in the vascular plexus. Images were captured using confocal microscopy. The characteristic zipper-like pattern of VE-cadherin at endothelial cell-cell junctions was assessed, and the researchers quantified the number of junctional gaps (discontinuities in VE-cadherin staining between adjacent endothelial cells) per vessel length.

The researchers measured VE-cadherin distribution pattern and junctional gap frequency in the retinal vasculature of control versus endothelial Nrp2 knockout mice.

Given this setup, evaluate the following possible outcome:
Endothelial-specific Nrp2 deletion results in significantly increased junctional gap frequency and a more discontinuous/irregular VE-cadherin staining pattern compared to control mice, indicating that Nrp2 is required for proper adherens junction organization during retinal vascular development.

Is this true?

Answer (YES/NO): YES